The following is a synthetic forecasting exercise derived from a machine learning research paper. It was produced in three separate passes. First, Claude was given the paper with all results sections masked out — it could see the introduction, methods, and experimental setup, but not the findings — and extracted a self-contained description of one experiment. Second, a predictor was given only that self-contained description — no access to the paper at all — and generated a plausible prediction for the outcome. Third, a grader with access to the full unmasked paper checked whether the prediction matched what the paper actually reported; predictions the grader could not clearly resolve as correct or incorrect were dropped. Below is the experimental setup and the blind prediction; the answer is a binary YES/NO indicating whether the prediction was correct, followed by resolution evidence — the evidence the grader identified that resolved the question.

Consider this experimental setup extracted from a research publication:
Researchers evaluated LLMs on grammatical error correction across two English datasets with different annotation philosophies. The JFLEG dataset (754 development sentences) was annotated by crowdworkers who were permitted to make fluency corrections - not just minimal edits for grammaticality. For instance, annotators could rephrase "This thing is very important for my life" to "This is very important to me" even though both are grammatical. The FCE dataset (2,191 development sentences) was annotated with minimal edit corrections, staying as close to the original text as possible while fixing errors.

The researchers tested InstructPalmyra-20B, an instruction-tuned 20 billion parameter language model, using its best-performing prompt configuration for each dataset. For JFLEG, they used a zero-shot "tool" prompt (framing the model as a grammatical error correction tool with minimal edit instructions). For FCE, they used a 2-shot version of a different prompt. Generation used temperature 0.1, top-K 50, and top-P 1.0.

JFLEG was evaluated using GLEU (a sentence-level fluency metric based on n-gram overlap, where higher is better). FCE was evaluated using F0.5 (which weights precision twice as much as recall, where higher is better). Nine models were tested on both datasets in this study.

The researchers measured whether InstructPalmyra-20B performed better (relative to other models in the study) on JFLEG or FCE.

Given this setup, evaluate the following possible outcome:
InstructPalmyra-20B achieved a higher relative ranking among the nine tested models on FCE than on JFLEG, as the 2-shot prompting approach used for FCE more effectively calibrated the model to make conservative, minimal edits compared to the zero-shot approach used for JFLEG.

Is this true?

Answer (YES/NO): NO